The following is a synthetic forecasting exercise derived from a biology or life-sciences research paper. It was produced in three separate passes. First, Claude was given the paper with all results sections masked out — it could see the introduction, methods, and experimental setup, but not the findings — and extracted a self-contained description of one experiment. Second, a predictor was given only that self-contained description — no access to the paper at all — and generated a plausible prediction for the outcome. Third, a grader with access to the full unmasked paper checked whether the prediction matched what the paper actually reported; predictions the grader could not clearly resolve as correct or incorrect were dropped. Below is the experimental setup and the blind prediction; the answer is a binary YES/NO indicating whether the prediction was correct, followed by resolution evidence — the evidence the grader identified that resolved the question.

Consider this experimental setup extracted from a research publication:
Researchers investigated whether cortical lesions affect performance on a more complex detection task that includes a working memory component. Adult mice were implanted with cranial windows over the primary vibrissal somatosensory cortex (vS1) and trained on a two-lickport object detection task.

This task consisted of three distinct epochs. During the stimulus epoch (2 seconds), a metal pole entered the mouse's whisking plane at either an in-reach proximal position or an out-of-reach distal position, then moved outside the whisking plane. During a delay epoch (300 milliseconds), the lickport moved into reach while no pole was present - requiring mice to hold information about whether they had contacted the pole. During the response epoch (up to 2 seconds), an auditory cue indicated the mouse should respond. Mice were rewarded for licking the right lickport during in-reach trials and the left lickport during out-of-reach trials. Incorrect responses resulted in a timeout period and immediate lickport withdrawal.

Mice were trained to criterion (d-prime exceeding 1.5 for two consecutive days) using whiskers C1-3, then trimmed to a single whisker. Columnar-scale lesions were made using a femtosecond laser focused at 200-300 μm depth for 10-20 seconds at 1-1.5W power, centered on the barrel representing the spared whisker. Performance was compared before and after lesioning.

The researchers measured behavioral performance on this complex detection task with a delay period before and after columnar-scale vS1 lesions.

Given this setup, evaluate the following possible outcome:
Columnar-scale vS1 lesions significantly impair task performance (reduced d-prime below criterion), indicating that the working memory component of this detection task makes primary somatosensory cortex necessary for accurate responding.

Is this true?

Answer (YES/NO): NO